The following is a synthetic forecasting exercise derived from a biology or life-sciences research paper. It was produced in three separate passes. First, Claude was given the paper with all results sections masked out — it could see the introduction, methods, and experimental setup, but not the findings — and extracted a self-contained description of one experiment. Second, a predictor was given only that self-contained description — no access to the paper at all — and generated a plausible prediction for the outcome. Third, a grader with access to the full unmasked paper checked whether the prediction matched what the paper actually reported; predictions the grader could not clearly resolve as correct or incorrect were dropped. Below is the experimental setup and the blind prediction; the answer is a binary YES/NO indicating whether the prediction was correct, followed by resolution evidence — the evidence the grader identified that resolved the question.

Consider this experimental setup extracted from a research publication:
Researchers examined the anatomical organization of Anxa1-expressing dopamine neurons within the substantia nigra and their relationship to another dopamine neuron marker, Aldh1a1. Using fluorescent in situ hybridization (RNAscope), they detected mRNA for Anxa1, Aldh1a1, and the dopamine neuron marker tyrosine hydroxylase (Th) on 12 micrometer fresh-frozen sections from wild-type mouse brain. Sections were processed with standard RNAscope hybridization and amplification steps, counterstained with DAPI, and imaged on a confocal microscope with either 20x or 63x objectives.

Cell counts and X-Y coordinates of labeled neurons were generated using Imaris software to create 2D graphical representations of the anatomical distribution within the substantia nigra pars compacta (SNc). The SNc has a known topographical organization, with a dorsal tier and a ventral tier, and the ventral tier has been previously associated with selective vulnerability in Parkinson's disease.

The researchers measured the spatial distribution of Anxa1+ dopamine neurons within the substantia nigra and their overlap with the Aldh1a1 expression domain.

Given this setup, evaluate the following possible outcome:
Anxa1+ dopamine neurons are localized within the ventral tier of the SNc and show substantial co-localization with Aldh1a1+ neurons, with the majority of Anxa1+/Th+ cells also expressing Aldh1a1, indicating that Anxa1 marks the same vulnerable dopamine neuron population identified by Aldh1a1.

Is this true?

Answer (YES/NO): NO